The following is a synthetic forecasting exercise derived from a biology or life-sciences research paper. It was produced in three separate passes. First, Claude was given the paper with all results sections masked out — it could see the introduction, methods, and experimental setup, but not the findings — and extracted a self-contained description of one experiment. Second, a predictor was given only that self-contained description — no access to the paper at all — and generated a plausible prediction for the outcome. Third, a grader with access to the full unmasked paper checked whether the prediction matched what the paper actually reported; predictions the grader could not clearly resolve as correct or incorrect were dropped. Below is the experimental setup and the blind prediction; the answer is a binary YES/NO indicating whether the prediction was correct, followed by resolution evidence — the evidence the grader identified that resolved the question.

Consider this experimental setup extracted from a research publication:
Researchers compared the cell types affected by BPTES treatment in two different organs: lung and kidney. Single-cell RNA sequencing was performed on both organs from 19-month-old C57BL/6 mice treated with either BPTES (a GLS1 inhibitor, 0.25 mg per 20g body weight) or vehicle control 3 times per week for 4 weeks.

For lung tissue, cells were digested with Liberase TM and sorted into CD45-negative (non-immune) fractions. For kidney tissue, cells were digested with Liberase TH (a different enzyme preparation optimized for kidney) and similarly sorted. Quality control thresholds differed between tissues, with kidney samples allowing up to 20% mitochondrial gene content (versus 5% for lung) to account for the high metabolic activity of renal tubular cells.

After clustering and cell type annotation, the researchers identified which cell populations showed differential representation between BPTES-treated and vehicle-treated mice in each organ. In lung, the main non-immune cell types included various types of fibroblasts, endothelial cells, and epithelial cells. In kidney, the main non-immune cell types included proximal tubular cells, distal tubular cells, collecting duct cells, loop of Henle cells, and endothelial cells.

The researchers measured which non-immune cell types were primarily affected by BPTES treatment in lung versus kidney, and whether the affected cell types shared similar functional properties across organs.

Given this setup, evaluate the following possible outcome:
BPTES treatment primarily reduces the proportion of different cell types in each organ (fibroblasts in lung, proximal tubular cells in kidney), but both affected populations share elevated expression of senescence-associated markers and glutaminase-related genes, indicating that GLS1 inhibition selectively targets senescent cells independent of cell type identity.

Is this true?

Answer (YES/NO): NO